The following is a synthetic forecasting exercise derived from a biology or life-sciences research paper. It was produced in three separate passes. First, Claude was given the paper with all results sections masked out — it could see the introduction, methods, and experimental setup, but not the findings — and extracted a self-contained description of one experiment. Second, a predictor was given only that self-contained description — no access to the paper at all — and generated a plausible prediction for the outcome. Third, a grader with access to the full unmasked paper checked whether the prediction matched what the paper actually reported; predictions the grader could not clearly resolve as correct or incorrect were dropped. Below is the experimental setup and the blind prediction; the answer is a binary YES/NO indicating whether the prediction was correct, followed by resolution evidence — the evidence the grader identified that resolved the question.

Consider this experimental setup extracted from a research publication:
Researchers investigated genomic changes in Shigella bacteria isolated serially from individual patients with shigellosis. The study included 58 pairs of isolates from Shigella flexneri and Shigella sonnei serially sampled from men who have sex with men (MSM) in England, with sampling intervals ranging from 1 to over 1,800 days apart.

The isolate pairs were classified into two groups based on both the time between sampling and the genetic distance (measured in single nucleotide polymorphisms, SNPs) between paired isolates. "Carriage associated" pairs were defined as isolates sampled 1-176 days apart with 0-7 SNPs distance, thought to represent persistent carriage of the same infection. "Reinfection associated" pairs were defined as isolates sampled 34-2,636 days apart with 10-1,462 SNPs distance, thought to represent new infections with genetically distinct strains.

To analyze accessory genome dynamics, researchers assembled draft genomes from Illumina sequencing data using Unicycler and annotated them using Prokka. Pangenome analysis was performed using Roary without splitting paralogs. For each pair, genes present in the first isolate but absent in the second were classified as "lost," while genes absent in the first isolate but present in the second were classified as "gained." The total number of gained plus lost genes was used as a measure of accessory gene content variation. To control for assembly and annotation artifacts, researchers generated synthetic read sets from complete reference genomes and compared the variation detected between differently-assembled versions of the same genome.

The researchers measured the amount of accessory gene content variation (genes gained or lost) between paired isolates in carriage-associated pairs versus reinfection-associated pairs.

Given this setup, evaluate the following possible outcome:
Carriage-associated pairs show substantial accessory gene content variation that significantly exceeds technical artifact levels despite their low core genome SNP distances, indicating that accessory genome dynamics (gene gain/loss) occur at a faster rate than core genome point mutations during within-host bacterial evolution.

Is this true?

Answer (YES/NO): NO